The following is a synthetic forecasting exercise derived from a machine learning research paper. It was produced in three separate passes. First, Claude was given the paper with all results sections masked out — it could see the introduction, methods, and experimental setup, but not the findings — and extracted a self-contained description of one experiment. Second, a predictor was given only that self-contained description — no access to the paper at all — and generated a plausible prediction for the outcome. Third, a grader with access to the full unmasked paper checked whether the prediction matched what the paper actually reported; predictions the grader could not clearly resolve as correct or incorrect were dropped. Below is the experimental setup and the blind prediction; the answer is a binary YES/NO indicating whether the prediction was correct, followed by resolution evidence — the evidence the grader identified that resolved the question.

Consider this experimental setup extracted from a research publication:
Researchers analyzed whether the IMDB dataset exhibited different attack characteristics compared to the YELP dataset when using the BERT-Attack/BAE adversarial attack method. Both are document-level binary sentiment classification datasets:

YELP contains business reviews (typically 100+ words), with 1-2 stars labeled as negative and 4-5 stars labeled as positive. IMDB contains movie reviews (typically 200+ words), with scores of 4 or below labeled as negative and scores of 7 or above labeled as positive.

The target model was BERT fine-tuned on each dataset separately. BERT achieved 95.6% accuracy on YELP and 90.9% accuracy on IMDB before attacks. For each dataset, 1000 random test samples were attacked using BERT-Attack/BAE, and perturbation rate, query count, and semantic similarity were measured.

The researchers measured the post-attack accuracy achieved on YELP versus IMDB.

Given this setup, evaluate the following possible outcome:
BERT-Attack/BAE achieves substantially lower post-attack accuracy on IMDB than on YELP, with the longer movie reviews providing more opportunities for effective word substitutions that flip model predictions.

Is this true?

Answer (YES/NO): NO